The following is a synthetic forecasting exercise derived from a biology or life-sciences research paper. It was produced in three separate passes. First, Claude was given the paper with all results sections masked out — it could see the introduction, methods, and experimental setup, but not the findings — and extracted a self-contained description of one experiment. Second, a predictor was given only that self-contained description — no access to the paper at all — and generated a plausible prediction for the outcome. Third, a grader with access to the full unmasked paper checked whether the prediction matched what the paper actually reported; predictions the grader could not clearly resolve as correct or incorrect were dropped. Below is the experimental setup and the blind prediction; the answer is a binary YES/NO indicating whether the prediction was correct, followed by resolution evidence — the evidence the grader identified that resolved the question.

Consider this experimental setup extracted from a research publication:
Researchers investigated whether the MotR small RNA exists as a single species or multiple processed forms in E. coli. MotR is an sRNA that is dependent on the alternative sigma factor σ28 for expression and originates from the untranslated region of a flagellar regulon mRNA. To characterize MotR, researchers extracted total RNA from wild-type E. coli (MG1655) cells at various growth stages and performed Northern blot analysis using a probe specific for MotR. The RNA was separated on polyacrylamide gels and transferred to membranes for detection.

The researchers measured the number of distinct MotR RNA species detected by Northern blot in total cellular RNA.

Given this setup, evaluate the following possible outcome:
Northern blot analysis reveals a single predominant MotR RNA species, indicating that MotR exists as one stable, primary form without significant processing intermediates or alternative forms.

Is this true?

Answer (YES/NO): YES